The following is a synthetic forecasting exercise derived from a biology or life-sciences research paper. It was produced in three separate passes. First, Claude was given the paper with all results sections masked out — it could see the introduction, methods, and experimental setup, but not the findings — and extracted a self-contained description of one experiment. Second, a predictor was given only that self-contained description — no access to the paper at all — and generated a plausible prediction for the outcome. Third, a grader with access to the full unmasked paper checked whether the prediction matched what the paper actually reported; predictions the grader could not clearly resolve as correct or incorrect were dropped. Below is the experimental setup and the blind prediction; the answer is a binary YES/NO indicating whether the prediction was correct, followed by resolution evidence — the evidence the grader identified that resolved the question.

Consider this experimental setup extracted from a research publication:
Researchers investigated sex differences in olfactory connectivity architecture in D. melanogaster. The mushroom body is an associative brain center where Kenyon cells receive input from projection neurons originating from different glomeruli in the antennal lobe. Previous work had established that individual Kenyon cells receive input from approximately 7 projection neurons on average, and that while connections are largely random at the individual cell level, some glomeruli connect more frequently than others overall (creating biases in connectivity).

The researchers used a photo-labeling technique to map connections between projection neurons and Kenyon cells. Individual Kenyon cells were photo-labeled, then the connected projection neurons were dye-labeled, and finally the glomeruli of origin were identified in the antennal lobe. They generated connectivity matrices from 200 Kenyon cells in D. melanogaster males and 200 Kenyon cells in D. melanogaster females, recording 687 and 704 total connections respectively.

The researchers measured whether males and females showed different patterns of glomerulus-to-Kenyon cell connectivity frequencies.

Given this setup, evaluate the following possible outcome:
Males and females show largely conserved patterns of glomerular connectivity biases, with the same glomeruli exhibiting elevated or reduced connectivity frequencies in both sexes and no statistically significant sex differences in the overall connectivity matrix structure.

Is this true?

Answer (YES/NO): YES